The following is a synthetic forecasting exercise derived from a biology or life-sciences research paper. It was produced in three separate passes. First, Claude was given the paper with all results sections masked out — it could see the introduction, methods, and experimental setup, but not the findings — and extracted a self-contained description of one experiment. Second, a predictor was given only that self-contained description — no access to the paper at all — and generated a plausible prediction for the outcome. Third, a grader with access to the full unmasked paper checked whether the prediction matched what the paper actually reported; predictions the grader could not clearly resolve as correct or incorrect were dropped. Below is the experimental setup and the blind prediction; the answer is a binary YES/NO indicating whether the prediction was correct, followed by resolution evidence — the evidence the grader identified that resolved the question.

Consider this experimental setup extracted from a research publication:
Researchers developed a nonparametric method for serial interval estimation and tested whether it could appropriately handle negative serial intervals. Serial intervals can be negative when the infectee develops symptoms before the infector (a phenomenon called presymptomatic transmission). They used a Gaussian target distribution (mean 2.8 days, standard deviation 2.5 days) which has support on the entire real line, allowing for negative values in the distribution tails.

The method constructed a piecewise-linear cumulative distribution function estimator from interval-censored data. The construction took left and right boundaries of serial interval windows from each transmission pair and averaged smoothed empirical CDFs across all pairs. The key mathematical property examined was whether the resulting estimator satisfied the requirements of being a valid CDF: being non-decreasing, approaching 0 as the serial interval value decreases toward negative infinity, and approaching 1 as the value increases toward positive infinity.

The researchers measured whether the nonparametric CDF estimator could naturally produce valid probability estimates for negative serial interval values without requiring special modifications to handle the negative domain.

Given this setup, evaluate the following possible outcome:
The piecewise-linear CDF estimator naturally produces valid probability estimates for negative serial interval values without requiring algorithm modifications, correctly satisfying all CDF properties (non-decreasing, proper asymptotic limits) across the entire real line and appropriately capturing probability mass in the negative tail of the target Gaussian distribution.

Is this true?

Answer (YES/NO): YES